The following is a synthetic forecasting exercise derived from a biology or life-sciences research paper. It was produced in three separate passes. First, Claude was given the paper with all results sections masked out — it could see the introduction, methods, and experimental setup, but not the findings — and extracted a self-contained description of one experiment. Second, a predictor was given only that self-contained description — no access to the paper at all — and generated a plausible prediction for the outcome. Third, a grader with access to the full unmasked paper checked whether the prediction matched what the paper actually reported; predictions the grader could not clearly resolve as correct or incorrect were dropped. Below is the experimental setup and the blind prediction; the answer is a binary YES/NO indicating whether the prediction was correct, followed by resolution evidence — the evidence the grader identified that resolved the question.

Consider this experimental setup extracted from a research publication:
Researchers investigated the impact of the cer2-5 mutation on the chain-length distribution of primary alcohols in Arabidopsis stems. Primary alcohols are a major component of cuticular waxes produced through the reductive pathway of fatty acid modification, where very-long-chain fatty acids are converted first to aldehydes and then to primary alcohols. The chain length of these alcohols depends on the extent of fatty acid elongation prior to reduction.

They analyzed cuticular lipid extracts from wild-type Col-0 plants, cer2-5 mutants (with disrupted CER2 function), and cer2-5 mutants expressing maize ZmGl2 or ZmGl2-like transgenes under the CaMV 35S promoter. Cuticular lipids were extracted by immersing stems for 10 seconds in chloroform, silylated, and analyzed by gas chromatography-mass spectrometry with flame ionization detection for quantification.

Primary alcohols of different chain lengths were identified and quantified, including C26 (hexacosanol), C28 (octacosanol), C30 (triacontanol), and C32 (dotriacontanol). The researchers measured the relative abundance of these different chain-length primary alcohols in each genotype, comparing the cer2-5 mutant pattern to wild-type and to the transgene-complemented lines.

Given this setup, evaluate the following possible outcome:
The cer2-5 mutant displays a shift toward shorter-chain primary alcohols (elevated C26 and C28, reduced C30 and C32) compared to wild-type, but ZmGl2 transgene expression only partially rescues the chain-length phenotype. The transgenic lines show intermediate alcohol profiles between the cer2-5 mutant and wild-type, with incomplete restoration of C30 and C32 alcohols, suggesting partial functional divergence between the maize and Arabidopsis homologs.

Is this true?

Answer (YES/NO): NO